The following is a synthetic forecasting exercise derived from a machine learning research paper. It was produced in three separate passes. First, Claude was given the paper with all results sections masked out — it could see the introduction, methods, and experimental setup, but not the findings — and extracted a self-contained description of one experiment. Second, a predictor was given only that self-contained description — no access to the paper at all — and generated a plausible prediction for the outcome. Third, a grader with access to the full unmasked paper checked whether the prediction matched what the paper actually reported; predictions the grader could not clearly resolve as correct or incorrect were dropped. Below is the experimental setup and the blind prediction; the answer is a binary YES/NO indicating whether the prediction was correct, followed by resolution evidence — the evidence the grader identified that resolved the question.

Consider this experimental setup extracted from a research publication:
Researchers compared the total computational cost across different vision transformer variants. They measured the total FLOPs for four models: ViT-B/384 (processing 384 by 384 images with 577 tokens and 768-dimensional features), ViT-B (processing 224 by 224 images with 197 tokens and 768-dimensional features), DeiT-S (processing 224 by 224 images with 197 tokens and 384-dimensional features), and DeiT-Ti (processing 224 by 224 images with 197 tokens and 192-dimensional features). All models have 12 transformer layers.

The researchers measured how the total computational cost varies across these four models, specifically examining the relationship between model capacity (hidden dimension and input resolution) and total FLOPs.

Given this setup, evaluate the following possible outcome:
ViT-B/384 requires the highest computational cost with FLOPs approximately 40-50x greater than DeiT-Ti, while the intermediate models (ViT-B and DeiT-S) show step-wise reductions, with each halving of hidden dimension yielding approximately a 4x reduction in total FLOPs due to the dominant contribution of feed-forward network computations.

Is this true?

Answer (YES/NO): YES